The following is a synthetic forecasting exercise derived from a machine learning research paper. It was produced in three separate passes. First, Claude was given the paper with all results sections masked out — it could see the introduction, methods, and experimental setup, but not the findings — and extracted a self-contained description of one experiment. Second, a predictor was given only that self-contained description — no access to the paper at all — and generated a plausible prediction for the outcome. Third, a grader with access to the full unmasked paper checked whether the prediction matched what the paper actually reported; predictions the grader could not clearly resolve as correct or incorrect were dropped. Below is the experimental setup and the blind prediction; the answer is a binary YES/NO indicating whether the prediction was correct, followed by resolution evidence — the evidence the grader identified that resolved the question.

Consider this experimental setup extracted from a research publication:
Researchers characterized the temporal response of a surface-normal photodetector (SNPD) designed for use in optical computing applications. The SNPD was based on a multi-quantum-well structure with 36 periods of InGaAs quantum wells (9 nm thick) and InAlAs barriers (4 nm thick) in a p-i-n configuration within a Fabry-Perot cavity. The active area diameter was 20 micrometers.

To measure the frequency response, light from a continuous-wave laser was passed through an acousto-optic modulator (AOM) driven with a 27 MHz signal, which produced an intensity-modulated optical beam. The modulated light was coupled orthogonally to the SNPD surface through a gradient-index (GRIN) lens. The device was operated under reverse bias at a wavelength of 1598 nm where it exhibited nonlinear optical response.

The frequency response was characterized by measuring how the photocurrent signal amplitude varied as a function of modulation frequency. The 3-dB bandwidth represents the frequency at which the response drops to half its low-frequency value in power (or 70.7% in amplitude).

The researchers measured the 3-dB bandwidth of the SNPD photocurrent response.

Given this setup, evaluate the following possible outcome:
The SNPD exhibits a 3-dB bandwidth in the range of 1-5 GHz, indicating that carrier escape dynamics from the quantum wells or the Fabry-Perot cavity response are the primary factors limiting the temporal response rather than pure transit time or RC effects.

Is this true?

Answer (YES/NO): NO